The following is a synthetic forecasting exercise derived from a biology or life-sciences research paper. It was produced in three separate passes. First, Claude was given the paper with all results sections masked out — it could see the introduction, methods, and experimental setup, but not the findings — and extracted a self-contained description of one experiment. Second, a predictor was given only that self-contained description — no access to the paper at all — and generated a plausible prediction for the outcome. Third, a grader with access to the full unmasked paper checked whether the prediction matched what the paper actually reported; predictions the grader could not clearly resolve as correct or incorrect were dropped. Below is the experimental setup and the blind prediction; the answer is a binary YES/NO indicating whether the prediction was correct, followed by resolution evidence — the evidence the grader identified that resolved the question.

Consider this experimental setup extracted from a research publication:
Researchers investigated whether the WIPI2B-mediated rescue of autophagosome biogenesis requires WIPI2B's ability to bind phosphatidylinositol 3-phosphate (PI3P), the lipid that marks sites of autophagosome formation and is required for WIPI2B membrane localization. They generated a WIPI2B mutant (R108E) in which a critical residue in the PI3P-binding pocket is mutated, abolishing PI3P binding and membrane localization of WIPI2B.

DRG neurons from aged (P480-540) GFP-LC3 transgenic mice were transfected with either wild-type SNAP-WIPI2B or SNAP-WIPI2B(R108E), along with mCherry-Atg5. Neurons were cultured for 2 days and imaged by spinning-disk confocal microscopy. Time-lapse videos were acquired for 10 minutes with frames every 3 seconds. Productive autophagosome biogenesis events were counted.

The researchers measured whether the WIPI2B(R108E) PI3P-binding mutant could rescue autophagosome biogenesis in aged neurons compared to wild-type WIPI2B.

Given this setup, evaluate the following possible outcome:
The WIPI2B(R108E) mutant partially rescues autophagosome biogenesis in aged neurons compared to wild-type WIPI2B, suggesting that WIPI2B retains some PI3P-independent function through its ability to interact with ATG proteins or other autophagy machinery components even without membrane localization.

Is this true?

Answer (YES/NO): NO